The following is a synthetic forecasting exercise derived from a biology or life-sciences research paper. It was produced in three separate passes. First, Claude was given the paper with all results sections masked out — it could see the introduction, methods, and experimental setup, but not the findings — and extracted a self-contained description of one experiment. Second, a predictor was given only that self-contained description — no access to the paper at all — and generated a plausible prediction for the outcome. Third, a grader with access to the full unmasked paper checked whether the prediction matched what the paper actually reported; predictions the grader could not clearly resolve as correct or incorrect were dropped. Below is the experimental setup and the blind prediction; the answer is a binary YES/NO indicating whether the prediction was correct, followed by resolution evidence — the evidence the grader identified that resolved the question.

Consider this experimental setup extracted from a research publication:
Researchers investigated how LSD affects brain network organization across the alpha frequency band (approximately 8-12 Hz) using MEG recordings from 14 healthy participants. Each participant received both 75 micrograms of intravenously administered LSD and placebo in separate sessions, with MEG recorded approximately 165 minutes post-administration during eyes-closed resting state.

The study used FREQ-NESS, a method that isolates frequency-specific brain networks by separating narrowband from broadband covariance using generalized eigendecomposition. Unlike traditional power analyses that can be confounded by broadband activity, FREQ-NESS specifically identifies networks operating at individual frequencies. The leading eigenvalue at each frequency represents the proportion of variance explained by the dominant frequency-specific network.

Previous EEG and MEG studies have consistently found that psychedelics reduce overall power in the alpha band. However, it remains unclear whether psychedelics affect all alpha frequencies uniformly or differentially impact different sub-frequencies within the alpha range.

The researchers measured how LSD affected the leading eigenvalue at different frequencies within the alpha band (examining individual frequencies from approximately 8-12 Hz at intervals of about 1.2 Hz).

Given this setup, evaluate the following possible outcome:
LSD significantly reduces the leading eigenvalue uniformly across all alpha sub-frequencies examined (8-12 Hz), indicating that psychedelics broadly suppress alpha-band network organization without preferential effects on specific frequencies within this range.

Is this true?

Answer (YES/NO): NO